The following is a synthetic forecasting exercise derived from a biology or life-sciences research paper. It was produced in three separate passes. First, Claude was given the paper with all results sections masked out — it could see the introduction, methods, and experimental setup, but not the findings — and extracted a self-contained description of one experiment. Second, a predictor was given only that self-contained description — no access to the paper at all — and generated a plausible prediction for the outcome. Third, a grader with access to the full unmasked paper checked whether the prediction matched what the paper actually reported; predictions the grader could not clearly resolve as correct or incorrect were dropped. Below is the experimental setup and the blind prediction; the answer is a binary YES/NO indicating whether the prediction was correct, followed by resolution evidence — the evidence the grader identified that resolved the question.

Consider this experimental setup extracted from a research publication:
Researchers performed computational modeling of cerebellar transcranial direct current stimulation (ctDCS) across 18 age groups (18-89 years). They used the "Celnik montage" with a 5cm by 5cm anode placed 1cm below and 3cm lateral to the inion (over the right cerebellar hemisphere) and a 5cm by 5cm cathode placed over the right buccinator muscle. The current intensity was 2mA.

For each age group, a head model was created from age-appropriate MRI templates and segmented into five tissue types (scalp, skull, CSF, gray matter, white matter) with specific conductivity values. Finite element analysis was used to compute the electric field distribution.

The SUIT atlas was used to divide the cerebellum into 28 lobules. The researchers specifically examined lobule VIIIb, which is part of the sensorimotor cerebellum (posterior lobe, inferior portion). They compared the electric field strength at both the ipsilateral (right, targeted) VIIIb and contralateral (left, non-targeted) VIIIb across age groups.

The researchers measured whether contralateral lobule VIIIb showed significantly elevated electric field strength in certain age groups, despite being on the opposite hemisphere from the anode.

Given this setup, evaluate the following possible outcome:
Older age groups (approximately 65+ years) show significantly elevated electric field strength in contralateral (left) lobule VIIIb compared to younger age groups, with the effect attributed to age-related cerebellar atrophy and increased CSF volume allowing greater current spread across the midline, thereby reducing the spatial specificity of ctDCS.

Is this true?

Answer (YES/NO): NO